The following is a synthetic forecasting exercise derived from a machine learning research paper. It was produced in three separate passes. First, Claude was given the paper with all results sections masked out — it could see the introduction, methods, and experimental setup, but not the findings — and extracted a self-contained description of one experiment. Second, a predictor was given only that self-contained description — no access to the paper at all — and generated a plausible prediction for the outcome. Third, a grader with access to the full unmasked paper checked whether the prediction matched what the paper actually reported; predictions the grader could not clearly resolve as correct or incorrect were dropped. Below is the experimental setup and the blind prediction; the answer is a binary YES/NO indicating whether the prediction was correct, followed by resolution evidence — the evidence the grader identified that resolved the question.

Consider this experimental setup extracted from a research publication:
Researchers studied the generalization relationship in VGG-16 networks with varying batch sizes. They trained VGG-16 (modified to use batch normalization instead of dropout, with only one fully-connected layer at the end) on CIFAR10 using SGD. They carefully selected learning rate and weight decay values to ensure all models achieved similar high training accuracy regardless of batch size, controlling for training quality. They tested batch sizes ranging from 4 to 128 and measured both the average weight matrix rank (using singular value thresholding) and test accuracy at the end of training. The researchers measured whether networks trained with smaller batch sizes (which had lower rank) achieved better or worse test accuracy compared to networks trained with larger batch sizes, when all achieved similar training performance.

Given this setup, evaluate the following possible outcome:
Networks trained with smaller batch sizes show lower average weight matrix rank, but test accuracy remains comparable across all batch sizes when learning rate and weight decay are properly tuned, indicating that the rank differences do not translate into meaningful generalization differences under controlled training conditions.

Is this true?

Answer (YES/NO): NO